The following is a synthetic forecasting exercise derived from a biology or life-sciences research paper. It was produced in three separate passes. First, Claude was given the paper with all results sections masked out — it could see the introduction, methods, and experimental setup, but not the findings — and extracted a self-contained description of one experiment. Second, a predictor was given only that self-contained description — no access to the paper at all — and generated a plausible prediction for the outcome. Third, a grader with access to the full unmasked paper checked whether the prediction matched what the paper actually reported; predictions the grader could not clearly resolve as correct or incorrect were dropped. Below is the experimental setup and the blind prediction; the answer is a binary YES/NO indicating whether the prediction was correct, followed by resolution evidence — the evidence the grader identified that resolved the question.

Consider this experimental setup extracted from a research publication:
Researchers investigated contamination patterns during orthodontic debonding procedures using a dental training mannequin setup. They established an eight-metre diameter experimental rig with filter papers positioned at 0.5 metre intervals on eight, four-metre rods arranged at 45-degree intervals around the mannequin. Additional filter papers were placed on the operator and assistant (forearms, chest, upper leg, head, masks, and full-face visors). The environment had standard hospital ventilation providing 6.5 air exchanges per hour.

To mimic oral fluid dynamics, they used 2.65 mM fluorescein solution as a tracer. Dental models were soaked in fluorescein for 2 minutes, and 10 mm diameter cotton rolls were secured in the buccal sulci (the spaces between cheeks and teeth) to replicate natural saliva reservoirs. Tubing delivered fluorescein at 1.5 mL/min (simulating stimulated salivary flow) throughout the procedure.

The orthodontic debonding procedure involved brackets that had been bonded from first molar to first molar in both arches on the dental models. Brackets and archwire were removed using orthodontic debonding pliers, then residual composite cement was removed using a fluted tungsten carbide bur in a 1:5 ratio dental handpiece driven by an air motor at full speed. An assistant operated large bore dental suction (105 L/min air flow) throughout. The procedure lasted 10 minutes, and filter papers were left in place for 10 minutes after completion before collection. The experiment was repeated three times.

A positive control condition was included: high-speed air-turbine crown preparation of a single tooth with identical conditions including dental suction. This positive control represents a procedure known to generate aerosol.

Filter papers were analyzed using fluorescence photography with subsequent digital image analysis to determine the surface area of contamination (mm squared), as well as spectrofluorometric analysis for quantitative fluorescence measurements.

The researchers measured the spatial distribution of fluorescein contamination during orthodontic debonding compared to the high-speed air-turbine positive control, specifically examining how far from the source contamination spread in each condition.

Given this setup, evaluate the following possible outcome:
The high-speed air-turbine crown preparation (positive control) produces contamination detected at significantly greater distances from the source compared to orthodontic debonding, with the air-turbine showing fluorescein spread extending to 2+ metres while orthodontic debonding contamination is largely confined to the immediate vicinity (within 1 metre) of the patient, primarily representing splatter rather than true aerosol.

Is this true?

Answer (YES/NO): NO